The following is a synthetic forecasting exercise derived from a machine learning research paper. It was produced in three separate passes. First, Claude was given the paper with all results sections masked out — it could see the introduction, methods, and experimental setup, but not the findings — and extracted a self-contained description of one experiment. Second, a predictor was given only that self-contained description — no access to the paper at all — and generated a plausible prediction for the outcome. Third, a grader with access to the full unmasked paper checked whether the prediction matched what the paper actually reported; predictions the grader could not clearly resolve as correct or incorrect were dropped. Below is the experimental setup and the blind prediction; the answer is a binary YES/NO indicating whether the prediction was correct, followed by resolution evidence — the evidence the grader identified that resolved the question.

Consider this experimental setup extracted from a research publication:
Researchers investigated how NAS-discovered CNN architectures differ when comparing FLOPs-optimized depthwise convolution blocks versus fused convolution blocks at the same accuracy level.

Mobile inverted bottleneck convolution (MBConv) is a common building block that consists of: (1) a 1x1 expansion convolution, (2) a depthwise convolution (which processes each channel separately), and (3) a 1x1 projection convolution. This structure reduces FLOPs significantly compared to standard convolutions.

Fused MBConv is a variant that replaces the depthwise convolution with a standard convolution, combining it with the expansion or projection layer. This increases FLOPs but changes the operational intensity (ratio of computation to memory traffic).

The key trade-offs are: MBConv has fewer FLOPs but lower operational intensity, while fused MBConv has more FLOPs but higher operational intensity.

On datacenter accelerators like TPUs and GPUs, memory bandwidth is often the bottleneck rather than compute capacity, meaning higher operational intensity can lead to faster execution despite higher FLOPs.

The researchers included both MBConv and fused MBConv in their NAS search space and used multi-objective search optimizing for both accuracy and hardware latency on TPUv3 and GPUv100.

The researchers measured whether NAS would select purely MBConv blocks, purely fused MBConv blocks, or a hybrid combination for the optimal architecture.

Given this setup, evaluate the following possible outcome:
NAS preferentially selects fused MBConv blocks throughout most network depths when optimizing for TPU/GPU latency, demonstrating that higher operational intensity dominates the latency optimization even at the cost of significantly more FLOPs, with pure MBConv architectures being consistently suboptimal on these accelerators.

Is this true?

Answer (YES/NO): NO